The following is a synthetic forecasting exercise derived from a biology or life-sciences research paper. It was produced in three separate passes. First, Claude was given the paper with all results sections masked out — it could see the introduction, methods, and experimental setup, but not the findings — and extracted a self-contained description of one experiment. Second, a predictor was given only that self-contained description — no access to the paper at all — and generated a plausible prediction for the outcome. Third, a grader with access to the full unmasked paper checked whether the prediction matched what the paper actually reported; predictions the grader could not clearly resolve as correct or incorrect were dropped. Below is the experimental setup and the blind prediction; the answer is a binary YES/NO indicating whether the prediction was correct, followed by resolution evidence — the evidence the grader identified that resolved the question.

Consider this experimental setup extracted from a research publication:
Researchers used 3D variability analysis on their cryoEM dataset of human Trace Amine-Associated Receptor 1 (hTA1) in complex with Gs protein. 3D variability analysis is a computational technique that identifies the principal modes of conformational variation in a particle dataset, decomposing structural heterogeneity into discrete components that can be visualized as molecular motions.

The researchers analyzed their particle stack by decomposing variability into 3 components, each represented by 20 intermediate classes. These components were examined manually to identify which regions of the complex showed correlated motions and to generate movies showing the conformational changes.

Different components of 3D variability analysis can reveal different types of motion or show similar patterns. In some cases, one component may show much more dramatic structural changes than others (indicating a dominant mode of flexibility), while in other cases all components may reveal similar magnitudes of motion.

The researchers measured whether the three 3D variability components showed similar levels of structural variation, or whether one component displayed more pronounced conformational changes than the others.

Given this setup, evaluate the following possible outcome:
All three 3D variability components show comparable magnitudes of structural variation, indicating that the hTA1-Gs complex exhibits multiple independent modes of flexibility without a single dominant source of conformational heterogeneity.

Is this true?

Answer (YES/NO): NO